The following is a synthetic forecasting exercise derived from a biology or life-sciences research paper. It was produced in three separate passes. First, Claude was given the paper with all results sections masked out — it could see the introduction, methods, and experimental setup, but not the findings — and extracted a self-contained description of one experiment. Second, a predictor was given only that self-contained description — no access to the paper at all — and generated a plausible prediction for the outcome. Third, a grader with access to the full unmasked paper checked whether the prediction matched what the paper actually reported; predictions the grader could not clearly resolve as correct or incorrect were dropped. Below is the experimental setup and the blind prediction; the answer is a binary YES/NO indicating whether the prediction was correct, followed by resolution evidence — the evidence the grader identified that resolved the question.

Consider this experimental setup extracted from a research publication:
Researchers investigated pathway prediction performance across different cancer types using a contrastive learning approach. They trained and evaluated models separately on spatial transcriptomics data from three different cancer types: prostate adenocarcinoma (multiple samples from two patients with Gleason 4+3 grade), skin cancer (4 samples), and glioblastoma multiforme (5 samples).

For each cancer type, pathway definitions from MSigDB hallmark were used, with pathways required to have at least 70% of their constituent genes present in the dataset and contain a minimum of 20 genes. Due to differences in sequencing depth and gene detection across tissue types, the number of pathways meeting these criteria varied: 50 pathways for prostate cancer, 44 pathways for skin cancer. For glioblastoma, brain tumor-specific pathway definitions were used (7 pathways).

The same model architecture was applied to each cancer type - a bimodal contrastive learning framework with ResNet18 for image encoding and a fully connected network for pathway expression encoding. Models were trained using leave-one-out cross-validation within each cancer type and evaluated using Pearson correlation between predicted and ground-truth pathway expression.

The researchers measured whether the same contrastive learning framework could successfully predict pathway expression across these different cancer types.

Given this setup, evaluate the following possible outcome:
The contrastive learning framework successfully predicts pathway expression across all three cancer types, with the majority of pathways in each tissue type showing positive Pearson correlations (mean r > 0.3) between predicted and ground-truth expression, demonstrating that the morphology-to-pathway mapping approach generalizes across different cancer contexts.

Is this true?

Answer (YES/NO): NO